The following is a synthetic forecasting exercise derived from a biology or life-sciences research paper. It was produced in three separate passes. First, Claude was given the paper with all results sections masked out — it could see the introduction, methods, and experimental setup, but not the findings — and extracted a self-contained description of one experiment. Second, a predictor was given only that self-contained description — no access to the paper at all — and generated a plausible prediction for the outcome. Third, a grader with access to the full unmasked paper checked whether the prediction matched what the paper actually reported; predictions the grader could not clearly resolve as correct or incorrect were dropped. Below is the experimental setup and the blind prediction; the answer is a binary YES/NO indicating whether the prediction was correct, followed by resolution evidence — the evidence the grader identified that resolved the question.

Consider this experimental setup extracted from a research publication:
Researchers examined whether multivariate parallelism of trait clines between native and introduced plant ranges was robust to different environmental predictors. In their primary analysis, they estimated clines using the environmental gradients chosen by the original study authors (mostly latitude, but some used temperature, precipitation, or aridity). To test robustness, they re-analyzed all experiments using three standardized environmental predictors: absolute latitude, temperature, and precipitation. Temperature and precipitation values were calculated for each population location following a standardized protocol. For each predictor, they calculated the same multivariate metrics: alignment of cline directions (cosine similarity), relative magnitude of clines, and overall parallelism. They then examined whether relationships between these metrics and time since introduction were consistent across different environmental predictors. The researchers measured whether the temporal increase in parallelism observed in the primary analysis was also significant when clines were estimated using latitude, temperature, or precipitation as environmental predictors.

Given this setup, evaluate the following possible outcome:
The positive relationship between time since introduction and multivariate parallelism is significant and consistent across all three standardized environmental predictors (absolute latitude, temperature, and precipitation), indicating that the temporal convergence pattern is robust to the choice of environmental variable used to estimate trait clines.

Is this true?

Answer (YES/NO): NO